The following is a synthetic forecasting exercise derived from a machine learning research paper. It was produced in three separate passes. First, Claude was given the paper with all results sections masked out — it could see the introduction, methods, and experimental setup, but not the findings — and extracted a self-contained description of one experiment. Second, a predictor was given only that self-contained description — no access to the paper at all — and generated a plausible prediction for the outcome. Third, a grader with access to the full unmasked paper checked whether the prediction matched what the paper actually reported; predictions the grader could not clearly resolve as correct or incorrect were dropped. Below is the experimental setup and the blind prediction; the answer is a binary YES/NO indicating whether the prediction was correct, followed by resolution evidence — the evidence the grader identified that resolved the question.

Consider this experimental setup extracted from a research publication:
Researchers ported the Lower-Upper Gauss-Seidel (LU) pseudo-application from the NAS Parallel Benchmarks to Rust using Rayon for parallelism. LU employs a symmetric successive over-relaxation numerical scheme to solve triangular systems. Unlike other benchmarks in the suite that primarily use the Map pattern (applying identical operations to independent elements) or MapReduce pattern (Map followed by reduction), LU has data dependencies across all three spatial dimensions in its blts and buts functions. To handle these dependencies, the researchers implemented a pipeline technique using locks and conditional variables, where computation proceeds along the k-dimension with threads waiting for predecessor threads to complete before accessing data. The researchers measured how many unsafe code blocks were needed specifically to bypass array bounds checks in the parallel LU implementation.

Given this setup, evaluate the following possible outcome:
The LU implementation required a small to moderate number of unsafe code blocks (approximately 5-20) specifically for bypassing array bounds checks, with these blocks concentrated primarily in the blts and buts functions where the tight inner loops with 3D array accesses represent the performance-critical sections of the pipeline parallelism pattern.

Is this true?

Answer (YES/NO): NO